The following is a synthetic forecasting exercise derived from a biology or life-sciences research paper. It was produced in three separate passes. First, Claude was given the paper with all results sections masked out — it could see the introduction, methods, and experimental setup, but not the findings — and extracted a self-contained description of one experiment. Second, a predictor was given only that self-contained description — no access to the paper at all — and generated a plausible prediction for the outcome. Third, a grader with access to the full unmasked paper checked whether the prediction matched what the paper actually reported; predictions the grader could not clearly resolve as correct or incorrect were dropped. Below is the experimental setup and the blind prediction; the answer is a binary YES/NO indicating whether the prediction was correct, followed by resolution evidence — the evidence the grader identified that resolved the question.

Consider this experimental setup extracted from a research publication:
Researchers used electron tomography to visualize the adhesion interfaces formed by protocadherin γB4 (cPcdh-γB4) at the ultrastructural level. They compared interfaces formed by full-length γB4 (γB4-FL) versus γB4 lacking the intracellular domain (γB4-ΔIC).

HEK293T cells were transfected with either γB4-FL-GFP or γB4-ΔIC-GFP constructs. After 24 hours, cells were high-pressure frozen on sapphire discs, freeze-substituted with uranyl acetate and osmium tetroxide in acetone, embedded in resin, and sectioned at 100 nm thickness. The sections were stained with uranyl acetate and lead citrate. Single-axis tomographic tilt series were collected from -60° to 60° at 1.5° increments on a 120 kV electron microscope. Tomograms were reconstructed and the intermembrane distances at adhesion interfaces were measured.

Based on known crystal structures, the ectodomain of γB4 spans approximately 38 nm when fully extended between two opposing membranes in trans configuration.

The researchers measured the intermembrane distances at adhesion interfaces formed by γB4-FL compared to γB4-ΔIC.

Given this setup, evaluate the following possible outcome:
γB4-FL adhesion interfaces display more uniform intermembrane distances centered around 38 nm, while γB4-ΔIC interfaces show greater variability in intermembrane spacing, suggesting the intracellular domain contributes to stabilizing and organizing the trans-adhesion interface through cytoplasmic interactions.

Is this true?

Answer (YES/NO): NO